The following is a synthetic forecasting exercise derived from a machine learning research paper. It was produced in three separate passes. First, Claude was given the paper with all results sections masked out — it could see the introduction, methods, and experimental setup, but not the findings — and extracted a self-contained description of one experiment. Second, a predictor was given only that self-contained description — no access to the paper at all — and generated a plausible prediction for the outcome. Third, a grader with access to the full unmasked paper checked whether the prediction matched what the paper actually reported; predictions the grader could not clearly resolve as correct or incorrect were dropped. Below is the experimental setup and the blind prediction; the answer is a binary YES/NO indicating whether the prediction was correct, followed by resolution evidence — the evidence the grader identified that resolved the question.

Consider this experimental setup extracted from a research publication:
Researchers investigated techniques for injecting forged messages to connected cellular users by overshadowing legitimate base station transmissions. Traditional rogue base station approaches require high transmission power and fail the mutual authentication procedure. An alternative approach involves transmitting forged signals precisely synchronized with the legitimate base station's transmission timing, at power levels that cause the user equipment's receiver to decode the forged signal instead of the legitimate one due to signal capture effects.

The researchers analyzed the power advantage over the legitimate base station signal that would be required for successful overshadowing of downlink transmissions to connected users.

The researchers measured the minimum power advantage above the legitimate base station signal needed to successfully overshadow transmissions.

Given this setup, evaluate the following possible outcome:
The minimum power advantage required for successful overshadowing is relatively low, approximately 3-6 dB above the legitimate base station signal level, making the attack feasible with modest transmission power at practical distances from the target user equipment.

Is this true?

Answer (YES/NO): YES